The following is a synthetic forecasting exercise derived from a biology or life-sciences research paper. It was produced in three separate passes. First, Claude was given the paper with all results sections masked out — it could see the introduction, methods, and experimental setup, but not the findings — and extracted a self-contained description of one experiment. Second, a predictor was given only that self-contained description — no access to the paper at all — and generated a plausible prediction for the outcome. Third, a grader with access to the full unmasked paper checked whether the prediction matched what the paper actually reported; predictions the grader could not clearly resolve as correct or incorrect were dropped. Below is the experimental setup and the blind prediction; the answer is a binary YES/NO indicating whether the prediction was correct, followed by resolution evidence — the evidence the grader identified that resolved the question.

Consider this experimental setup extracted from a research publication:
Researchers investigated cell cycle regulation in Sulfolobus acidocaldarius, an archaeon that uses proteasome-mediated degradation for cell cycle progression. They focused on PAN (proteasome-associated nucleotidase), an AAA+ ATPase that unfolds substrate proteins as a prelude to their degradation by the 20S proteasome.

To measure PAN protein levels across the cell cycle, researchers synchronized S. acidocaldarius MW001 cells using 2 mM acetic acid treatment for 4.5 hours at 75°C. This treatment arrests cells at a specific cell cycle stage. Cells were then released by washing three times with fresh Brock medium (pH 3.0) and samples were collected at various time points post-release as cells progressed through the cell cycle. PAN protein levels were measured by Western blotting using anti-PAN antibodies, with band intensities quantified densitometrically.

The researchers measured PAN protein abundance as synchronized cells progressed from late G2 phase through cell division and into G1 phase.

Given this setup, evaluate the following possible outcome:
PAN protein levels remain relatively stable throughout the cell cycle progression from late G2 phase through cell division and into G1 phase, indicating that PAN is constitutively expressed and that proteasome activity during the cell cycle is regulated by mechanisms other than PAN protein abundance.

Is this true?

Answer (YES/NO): NO